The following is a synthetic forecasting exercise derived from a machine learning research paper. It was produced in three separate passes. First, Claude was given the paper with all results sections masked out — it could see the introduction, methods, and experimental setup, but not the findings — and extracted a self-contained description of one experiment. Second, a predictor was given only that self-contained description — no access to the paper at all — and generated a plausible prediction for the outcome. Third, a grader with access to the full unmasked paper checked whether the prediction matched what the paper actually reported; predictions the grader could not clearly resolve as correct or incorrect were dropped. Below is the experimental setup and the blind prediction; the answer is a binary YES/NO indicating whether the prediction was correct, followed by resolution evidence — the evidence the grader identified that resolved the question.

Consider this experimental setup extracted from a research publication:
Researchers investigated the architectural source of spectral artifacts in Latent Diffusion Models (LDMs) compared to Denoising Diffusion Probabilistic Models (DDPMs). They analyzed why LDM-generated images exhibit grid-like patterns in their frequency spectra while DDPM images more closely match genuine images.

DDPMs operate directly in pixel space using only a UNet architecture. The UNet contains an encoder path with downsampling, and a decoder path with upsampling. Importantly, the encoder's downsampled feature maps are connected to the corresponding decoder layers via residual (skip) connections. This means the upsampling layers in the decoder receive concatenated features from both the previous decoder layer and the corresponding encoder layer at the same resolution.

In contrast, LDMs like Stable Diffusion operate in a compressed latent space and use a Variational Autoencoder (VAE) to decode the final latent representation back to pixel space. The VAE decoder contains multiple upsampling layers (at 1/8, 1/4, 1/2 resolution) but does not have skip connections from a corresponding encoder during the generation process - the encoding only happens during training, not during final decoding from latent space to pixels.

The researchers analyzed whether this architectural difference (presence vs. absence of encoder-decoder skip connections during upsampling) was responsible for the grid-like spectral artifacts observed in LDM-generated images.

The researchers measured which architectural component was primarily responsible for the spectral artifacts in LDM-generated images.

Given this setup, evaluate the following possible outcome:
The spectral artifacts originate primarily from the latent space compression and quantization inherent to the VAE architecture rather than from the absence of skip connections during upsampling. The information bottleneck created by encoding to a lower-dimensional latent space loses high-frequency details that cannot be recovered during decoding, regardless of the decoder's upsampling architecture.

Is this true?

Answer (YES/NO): NO